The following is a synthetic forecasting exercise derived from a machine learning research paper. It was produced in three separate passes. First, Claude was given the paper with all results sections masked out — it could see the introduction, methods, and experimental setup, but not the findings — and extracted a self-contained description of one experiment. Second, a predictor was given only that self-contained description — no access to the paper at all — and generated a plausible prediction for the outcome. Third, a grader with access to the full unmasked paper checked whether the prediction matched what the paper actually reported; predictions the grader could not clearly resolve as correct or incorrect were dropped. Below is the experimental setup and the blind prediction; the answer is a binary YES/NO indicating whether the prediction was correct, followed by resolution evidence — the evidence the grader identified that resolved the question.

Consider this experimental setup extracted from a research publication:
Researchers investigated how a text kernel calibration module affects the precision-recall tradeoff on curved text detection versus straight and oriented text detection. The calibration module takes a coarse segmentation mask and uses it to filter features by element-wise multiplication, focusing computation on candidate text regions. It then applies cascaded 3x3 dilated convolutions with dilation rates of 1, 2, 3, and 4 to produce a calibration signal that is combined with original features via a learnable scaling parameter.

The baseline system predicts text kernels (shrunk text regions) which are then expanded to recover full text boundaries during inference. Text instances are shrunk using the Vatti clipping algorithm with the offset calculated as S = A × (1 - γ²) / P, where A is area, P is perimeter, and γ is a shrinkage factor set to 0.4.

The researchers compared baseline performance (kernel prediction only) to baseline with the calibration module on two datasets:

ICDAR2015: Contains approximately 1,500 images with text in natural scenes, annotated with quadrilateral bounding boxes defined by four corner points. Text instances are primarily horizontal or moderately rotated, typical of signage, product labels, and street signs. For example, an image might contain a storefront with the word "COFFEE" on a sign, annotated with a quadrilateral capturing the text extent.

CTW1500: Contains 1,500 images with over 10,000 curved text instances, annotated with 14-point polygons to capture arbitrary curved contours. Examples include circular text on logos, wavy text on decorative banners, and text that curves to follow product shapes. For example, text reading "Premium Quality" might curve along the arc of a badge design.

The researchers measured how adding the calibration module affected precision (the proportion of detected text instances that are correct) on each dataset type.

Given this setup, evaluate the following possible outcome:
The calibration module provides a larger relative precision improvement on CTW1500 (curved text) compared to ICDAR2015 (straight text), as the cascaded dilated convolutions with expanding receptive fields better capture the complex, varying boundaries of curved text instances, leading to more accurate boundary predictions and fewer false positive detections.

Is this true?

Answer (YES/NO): NO